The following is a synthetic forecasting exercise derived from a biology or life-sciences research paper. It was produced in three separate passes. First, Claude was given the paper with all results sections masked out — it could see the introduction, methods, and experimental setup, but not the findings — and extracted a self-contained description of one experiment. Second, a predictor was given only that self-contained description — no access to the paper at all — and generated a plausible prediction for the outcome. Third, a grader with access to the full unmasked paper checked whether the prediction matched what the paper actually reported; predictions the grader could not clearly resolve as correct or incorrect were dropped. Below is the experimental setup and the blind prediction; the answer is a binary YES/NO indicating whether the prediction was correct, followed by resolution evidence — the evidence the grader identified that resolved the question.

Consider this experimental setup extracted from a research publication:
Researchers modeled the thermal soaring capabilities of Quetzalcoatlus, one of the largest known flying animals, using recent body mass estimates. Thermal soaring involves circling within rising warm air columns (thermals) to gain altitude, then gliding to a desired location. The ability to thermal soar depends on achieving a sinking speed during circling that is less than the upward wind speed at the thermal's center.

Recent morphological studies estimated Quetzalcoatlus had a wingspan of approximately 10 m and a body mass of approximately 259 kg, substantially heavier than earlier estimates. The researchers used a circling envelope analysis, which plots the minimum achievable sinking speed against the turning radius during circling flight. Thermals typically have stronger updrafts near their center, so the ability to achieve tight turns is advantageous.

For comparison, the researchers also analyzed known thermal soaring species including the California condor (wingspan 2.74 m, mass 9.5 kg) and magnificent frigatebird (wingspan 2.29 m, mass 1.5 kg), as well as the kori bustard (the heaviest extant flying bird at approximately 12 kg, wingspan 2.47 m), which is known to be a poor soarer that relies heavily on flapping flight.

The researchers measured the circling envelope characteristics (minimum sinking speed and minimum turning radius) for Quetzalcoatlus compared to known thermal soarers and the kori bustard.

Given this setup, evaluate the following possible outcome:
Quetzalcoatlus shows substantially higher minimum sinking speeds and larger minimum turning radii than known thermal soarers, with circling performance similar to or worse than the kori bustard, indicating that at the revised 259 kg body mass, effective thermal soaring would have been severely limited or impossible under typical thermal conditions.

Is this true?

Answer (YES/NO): YES